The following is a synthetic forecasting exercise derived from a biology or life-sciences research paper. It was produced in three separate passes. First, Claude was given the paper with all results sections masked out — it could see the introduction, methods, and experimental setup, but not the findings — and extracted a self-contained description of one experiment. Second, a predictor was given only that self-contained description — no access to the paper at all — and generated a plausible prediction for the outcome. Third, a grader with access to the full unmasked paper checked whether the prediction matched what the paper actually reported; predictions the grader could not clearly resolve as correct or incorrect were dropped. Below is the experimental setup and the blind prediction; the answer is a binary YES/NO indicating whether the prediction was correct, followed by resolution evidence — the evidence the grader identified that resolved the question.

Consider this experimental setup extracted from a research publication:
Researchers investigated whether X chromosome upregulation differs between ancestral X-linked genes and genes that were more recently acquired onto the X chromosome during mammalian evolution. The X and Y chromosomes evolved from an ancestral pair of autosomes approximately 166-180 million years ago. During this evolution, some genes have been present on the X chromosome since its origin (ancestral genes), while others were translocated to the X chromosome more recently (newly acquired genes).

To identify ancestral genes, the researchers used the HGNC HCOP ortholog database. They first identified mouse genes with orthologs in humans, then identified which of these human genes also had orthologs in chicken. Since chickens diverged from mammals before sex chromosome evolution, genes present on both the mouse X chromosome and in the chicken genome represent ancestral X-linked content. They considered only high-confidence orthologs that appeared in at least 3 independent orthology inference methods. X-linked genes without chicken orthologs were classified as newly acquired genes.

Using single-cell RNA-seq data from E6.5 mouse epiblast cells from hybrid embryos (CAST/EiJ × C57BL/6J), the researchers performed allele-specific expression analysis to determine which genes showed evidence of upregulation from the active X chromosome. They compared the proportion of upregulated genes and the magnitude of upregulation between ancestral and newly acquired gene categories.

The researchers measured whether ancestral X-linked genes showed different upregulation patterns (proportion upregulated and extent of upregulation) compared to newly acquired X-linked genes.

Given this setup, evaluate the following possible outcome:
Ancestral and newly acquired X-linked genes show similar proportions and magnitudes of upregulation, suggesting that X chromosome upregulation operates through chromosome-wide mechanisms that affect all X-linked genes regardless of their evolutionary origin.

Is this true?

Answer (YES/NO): NO